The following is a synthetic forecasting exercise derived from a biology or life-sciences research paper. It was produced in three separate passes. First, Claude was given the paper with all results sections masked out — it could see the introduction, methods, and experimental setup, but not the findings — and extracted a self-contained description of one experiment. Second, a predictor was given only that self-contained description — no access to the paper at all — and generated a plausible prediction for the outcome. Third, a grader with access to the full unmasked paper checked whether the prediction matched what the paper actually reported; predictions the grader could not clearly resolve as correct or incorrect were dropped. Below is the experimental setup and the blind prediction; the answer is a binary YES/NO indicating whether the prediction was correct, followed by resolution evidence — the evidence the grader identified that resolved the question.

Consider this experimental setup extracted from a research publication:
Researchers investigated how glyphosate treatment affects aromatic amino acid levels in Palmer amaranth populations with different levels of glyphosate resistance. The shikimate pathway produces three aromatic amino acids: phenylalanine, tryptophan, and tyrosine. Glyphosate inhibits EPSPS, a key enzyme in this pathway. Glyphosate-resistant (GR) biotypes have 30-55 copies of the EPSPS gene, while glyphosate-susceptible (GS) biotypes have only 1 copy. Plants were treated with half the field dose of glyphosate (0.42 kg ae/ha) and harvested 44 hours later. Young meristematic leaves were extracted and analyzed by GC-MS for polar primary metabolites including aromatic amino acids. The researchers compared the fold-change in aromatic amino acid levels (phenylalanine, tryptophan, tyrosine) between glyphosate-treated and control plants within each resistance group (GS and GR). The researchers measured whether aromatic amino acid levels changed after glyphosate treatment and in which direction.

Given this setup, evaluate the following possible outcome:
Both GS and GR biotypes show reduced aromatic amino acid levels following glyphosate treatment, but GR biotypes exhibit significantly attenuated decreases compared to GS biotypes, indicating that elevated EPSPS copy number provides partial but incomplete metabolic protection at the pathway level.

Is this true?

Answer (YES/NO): NO